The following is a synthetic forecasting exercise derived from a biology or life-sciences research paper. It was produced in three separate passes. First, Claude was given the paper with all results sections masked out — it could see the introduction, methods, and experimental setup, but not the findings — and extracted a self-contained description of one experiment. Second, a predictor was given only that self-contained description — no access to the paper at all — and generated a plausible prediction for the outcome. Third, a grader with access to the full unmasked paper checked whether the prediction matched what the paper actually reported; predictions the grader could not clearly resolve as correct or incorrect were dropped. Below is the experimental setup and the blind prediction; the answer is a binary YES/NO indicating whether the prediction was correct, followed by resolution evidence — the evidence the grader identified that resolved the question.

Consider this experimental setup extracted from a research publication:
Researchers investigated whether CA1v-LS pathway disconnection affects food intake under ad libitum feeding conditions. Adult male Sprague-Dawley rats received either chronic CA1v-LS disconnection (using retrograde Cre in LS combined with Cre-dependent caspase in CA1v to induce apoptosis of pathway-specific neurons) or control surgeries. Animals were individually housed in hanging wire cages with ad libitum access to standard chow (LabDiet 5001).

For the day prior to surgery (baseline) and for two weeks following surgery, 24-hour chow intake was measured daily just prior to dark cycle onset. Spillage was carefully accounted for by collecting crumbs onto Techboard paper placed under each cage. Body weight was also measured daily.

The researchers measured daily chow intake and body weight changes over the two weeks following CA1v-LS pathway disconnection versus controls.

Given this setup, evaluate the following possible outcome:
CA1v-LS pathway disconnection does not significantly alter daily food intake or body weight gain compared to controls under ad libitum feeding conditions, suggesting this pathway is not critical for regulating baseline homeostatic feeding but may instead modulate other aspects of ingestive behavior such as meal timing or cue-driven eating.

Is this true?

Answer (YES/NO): YES